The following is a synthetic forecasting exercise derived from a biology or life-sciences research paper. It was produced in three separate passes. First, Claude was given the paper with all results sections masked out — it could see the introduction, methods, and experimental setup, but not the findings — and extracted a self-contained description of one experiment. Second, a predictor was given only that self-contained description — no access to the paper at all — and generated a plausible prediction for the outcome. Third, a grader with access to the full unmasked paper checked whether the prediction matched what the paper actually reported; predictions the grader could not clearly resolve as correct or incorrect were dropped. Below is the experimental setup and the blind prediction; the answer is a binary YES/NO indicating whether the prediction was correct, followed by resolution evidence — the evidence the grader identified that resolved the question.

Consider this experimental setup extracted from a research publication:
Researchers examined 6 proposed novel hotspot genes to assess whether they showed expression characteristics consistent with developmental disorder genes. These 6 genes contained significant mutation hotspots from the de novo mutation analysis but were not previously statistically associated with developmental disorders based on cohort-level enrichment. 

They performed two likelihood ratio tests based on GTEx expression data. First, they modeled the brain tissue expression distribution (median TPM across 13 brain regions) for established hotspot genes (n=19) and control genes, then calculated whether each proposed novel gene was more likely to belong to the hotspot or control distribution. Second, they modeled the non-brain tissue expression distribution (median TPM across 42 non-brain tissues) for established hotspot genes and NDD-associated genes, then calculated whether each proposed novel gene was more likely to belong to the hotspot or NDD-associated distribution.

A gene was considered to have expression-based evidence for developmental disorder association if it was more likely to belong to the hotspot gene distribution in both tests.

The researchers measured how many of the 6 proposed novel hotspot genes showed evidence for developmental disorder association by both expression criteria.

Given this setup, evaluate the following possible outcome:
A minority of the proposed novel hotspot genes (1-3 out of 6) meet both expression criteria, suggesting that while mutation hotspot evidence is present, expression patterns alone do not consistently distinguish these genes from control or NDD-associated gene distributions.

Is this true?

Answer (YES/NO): YES